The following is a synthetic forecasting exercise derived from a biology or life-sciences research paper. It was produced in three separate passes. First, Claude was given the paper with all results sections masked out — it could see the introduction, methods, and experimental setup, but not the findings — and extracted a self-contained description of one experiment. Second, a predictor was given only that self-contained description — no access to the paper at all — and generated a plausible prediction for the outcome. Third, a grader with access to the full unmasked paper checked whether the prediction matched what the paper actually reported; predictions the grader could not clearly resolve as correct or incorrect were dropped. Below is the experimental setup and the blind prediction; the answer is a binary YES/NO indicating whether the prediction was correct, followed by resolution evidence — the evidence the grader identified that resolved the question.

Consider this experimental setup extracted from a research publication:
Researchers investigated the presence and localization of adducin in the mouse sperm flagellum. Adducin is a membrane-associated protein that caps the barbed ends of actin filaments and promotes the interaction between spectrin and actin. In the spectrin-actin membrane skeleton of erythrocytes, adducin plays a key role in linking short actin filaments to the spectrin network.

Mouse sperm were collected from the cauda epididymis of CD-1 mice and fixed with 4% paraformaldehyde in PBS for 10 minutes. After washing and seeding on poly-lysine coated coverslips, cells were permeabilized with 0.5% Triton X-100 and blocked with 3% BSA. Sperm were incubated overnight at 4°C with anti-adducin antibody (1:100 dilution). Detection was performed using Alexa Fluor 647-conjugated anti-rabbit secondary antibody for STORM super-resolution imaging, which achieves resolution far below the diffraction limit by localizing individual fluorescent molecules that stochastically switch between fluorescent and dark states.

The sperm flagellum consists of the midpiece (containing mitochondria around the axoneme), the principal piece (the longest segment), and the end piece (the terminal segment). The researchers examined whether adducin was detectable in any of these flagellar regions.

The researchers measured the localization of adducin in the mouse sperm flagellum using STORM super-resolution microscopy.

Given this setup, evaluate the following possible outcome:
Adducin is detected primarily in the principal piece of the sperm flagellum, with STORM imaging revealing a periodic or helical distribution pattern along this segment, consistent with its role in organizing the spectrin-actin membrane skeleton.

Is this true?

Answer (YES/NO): NO